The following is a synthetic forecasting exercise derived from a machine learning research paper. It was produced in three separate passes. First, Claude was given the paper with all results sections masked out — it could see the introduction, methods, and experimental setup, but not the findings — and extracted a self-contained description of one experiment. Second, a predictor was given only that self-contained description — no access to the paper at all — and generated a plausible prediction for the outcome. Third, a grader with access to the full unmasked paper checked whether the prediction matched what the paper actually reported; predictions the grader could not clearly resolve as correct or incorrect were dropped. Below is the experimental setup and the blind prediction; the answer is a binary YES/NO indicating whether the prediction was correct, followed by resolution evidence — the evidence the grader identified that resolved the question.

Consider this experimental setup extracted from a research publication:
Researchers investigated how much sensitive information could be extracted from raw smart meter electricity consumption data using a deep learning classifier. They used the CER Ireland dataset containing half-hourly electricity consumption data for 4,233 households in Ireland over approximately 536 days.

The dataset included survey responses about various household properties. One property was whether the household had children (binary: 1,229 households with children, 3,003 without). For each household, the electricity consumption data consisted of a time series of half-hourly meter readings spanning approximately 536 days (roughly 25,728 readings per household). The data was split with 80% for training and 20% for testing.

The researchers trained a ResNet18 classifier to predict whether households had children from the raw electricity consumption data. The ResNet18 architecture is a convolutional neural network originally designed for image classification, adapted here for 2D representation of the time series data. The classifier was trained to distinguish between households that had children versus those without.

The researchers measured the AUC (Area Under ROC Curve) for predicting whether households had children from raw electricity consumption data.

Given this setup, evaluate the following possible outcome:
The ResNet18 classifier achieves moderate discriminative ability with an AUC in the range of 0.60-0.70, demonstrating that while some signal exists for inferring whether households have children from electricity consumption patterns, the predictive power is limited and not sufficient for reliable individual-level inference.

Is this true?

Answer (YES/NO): NO